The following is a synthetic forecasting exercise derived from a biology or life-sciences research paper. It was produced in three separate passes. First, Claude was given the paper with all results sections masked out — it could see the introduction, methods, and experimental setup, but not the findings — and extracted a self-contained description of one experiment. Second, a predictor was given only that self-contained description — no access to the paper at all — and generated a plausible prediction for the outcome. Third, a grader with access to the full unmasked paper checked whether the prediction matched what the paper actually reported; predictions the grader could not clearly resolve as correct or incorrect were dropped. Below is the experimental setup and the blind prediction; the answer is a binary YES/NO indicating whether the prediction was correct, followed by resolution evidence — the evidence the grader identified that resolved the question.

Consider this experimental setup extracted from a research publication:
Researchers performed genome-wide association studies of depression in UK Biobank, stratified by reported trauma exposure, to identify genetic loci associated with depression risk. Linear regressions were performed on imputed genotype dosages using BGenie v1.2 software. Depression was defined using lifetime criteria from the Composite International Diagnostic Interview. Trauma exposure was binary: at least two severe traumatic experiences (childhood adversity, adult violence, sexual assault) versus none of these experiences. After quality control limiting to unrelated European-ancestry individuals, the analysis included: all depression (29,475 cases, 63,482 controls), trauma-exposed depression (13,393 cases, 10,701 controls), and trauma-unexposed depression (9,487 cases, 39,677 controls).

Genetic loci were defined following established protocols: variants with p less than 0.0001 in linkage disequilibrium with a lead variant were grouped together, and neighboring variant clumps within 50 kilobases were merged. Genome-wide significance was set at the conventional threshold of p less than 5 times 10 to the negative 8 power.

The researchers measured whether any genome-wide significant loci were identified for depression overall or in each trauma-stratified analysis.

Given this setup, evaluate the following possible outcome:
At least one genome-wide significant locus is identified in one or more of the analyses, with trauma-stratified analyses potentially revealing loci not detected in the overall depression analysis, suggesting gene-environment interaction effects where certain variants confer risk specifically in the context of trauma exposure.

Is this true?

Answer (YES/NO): NO